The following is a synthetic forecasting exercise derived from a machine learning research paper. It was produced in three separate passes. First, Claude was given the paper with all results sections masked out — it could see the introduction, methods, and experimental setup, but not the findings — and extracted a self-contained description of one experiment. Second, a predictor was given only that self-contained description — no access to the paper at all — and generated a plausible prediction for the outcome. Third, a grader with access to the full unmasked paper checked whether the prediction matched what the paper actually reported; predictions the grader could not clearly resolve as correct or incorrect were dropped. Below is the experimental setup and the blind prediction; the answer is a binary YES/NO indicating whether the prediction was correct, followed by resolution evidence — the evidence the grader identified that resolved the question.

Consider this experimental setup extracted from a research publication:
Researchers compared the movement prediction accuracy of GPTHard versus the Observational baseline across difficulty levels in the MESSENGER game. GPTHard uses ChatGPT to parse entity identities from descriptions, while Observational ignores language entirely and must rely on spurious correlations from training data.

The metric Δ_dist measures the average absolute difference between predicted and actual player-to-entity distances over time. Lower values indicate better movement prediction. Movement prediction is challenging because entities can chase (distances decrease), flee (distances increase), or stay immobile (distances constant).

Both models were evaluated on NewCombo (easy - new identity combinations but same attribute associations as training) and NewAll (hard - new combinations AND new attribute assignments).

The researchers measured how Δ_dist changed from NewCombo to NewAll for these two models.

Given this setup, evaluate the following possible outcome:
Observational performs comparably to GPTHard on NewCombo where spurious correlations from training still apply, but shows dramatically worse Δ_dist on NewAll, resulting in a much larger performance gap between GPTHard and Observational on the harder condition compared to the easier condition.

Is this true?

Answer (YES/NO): NO